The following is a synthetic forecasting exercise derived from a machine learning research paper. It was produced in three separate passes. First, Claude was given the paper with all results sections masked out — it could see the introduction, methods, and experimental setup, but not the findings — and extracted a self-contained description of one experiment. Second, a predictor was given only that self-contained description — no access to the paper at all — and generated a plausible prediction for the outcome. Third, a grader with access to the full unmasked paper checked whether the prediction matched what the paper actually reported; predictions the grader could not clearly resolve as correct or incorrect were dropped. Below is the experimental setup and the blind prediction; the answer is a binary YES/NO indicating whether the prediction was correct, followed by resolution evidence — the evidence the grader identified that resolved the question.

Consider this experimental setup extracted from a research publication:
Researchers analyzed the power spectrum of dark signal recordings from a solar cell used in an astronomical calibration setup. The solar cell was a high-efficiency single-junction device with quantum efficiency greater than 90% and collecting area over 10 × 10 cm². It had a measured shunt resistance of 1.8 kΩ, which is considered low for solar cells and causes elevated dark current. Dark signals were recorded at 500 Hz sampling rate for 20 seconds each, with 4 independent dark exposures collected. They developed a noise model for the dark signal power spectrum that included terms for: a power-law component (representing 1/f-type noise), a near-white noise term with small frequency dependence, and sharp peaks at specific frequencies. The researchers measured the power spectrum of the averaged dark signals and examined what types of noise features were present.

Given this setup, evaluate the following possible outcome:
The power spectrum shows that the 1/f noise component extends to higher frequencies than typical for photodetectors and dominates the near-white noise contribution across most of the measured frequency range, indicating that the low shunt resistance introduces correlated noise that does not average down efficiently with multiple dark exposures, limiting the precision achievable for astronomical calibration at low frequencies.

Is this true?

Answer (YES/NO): NO